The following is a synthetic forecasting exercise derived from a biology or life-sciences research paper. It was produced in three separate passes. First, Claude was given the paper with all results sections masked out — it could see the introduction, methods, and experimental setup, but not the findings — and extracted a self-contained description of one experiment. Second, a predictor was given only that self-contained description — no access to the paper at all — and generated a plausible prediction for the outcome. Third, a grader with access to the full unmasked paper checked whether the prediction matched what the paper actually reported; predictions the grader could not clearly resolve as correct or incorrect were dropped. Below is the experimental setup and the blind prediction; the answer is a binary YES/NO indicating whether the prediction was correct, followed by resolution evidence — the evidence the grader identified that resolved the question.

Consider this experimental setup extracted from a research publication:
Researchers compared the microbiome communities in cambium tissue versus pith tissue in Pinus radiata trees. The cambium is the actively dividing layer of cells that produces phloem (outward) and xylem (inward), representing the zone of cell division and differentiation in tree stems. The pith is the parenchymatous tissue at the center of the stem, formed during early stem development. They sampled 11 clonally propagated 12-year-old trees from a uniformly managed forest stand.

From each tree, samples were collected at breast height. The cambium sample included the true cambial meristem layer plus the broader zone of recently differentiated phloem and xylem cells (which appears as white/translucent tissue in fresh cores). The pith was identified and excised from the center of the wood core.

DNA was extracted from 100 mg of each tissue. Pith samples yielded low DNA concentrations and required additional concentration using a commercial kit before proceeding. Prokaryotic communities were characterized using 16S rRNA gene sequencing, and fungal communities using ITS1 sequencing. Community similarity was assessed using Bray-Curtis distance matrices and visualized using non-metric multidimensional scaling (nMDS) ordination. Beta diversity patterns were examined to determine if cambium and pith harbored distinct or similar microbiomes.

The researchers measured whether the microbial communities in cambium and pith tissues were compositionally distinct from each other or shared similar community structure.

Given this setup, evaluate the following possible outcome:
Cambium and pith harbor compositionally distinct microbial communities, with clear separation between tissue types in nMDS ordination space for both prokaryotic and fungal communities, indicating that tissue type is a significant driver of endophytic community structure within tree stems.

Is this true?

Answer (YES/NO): YES